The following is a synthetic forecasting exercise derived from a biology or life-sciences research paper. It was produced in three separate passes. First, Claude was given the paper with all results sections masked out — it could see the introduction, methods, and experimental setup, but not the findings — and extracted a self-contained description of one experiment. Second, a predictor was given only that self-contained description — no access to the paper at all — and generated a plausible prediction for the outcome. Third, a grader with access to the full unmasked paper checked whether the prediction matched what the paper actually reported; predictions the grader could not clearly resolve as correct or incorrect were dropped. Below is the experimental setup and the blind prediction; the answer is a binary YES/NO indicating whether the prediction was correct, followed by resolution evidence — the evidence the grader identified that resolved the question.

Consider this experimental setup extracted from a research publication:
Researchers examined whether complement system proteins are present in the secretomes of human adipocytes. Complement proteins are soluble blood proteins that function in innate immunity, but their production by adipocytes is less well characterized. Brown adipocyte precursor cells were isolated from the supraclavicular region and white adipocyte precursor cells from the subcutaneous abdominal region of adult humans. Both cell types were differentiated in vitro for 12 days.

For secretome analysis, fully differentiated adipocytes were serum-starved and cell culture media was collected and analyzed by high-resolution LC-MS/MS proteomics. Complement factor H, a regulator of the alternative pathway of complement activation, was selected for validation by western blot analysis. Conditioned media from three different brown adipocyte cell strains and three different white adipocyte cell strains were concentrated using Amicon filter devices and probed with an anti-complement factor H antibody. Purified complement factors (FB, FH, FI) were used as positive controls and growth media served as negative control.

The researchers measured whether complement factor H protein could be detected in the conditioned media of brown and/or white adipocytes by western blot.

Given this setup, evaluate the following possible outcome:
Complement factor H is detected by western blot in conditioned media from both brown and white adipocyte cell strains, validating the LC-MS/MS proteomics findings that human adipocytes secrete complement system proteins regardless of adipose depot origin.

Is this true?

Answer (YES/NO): NO